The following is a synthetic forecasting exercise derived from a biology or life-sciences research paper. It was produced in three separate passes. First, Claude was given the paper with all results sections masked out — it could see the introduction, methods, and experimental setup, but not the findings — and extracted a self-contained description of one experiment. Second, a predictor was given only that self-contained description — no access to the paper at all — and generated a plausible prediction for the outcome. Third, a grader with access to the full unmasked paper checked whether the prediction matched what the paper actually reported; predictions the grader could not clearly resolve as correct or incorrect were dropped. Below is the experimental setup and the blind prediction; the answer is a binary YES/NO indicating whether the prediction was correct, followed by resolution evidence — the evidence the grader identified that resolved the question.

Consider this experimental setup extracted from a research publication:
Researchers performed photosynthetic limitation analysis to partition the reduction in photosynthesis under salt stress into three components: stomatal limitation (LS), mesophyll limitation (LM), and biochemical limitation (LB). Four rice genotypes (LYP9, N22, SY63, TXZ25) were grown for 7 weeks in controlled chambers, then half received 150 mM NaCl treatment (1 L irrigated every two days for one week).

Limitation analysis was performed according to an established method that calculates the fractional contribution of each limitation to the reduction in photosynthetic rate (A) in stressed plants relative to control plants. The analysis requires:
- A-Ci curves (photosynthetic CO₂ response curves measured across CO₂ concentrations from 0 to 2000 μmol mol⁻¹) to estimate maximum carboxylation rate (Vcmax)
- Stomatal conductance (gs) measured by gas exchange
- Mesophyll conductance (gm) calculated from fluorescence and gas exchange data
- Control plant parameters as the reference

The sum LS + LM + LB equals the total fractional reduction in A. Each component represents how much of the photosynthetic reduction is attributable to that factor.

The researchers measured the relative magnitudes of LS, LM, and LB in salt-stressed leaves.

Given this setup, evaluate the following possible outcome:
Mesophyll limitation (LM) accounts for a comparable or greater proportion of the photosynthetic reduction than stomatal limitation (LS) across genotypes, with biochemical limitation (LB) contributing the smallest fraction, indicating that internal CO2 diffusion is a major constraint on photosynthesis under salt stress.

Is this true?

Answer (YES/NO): YES